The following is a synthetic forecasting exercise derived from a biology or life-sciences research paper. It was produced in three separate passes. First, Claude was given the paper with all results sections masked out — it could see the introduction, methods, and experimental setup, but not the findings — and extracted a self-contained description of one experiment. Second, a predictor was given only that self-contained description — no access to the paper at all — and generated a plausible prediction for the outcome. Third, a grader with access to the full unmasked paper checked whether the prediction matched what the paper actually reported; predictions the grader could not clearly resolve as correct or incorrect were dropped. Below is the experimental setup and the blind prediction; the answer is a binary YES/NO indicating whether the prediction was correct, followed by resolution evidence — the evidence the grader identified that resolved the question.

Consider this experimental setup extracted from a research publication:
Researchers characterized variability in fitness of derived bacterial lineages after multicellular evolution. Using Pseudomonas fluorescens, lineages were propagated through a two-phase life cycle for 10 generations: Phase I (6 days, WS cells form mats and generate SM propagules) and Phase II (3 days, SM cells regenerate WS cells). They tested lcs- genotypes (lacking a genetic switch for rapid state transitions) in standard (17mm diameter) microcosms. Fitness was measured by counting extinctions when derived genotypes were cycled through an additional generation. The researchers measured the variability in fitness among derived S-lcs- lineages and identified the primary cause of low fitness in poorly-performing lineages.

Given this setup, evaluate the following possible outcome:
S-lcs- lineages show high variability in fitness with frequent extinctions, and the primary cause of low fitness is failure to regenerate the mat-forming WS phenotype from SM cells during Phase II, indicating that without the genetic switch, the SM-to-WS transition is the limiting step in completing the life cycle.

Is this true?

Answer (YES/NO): NO